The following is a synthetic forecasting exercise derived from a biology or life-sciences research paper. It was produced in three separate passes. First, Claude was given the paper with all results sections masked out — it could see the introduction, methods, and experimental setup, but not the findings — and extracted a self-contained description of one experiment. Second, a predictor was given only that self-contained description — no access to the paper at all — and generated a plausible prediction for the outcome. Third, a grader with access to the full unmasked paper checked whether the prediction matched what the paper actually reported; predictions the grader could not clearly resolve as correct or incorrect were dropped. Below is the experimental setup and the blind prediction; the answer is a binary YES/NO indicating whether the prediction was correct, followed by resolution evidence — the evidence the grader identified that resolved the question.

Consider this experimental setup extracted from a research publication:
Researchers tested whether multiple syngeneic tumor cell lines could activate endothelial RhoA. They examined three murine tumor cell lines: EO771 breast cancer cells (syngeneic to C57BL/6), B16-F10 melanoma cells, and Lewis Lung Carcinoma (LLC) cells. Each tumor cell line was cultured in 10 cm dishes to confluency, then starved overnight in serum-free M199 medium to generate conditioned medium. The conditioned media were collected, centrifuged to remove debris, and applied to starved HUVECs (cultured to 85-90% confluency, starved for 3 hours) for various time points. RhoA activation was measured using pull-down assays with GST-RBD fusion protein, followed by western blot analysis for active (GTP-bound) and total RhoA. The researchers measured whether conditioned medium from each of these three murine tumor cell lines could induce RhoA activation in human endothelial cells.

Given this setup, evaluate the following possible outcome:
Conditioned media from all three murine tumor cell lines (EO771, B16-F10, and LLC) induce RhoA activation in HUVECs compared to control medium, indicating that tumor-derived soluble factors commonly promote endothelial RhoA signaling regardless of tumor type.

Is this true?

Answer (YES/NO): YES